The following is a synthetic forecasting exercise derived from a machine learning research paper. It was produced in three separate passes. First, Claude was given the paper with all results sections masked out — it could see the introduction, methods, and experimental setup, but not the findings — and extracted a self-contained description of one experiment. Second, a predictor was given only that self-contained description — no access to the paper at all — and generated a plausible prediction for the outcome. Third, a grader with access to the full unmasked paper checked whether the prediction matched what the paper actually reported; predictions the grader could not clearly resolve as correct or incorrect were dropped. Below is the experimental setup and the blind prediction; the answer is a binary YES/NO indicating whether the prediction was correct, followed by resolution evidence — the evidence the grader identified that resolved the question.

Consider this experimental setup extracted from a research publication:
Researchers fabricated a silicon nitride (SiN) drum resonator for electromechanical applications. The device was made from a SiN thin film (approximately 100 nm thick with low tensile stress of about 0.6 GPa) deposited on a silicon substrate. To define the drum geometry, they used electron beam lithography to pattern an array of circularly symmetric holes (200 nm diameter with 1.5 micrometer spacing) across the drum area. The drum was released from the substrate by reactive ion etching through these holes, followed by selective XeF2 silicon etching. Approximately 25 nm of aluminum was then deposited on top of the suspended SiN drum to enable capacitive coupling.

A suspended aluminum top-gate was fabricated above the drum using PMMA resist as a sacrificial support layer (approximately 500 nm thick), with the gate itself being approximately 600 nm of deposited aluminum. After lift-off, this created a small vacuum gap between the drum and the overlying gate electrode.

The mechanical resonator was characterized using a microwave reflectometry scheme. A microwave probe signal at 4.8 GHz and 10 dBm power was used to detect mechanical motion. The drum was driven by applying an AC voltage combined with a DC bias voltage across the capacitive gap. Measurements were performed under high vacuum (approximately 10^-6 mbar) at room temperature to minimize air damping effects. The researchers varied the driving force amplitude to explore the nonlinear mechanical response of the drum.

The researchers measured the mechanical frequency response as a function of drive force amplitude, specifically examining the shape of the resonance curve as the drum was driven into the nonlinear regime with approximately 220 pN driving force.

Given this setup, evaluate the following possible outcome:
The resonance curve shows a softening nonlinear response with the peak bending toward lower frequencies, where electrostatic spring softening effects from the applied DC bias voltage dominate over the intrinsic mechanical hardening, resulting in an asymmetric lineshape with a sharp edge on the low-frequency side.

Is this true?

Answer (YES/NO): NO